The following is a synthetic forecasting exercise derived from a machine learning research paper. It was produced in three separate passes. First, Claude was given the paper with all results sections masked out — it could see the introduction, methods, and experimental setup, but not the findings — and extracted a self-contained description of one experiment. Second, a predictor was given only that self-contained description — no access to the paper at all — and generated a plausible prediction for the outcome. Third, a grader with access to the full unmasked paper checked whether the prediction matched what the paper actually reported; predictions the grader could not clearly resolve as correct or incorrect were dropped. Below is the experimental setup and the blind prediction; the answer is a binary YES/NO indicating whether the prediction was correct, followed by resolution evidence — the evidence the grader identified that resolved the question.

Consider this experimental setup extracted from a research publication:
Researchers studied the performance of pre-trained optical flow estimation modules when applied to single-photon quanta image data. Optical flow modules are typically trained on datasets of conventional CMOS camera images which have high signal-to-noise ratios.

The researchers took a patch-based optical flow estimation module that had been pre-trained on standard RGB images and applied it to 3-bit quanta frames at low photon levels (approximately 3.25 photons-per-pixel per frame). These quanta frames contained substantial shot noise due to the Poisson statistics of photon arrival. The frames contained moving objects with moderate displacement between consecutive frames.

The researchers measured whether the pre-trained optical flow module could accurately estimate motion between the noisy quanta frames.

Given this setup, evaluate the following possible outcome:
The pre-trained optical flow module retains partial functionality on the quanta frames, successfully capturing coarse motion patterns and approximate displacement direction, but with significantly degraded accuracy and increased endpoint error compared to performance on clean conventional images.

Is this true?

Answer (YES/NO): NO